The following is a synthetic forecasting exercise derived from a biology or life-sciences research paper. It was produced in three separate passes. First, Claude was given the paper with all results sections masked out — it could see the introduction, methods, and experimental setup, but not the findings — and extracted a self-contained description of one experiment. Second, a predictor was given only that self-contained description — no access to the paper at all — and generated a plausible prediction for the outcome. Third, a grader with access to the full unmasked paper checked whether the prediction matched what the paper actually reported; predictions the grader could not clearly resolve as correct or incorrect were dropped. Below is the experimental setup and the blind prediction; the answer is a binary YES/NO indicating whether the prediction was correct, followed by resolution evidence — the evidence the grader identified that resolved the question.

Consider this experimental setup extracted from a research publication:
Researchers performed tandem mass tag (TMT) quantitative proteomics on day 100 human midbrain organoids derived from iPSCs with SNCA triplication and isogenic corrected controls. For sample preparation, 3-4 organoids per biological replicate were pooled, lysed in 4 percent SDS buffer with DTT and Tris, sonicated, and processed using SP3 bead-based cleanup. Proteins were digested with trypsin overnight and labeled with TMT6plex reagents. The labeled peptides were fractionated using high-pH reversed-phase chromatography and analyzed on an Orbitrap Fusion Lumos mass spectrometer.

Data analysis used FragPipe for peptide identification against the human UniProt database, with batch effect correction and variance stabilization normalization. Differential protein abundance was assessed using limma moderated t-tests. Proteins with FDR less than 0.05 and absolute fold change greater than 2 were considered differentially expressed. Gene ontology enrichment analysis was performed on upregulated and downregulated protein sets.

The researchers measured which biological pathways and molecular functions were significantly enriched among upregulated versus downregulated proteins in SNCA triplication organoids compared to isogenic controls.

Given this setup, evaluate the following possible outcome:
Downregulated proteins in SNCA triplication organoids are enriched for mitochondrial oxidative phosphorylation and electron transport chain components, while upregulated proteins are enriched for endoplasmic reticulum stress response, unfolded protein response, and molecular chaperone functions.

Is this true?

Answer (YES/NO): NO